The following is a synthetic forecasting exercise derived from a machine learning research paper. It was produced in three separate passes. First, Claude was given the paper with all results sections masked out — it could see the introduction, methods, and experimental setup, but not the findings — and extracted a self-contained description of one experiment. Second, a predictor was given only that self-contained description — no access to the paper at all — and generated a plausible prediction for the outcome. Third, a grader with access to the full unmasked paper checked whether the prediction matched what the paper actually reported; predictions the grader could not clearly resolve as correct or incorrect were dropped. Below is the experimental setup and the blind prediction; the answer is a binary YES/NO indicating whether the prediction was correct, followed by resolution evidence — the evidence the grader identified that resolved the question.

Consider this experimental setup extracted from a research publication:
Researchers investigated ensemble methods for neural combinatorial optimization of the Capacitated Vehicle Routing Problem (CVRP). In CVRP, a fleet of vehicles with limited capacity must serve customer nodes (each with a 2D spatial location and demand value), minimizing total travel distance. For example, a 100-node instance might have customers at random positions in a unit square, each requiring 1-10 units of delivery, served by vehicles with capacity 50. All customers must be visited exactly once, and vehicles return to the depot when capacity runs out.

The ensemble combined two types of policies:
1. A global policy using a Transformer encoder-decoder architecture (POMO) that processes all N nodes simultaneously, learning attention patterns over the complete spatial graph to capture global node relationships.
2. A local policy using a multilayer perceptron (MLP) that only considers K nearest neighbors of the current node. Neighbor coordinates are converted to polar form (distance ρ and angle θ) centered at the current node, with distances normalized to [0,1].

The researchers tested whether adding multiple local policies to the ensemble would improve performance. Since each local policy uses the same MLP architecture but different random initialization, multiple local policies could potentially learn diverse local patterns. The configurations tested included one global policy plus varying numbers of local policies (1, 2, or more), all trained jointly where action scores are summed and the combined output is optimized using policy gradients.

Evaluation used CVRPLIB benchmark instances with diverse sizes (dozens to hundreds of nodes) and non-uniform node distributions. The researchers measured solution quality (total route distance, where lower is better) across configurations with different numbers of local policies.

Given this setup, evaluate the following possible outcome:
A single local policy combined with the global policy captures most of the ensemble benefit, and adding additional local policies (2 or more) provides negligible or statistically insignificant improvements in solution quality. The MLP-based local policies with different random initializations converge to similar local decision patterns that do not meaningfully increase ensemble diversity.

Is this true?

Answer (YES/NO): YES